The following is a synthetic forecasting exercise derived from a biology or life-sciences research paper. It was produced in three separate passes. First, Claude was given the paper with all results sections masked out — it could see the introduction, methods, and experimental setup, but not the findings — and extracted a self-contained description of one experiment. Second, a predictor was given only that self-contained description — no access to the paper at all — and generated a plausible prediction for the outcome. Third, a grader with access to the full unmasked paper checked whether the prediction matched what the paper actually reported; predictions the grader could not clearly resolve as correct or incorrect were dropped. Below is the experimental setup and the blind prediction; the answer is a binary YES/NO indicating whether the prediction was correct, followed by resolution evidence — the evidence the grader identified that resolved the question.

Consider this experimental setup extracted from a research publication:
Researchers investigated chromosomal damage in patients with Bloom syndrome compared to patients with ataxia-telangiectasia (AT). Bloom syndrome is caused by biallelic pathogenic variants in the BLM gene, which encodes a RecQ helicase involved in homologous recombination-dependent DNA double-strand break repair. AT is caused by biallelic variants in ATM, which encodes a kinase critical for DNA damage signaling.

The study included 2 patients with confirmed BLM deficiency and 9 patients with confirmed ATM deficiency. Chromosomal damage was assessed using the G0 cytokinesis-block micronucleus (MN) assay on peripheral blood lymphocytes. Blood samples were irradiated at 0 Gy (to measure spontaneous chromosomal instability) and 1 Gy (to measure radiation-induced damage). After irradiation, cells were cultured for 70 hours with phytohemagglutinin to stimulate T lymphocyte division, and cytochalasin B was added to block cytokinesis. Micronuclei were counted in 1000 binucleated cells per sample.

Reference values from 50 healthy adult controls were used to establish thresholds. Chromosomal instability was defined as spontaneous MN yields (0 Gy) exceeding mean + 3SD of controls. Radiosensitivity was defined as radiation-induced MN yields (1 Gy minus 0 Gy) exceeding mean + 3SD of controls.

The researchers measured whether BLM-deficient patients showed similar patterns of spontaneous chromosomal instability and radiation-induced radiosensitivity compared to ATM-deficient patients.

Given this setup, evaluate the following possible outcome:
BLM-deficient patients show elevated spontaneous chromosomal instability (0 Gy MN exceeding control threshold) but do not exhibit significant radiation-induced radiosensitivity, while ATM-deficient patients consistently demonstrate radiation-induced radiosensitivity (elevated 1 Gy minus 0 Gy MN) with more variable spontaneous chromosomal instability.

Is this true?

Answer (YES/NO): YES